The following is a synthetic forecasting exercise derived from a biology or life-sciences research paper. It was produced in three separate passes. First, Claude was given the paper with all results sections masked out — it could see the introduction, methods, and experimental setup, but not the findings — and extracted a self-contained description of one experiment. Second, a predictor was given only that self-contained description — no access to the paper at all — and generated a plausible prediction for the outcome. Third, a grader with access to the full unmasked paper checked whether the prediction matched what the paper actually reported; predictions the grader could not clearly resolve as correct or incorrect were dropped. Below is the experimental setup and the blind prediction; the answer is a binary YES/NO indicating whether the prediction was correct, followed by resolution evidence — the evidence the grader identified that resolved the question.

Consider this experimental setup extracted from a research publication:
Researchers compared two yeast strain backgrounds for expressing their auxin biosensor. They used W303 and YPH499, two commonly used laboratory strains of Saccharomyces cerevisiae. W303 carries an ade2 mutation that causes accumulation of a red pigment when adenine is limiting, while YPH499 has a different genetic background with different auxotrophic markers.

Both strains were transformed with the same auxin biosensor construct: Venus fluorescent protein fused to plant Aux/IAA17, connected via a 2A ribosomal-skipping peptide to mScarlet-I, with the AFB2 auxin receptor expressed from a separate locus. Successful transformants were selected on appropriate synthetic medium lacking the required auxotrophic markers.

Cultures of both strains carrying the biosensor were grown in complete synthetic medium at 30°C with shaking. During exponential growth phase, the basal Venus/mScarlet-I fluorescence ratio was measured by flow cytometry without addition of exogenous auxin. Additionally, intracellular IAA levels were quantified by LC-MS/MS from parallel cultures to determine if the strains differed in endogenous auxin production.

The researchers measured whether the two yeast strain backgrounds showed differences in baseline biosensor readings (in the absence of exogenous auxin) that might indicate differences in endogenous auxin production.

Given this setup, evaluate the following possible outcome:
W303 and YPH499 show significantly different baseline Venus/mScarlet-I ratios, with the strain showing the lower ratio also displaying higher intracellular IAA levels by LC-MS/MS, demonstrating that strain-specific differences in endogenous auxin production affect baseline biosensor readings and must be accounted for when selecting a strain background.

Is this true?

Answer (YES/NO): NO